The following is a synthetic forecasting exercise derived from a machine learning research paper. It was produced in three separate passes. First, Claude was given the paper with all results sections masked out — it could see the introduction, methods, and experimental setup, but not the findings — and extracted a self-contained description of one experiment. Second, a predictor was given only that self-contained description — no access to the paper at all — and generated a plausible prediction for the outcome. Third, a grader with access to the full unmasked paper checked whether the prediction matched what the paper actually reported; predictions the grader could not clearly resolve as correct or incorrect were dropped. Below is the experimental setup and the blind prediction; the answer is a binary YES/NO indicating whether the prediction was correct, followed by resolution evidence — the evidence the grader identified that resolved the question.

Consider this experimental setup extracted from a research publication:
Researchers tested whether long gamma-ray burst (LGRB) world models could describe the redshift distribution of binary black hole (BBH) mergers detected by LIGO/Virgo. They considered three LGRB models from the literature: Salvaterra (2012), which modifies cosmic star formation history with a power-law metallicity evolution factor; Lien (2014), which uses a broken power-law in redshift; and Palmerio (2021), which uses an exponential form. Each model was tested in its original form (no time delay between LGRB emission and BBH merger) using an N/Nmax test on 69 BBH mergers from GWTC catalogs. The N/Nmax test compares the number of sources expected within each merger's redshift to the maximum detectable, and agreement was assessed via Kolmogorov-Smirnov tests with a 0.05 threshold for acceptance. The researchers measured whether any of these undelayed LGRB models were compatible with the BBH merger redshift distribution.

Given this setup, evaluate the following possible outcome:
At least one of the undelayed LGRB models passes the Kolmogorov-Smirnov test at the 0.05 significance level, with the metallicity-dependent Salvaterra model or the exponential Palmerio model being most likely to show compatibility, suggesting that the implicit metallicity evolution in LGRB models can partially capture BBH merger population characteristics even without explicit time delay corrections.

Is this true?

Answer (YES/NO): NO